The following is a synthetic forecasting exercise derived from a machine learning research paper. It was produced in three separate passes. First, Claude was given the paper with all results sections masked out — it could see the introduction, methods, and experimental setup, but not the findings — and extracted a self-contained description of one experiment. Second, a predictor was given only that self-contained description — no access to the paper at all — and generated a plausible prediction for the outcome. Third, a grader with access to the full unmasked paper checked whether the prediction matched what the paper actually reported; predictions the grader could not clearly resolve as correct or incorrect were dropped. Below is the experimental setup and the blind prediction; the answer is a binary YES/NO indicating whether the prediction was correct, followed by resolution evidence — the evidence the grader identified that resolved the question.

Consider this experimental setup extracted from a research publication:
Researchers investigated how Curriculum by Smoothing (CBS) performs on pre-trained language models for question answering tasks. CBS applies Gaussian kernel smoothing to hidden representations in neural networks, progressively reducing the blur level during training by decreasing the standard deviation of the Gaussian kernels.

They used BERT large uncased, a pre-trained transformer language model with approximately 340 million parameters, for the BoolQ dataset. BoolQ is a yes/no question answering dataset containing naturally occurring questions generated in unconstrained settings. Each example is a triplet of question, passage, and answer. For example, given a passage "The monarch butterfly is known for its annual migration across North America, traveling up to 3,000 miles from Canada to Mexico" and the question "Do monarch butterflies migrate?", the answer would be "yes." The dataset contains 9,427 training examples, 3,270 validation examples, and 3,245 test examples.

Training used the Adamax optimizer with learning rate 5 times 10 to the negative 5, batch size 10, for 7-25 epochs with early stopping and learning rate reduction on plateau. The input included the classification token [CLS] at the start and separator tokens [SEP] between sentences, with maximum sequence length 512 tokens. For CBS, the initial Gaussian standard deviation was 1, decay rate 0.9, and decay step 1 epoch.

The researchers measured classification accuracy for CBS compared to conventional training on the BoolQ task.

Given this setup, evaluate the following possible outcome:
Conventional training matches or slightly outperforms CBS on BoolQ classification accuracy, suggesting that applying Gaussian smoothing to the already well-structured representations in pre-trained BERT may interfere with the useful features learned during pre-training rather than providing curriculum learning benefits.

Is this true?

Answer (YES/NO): NO